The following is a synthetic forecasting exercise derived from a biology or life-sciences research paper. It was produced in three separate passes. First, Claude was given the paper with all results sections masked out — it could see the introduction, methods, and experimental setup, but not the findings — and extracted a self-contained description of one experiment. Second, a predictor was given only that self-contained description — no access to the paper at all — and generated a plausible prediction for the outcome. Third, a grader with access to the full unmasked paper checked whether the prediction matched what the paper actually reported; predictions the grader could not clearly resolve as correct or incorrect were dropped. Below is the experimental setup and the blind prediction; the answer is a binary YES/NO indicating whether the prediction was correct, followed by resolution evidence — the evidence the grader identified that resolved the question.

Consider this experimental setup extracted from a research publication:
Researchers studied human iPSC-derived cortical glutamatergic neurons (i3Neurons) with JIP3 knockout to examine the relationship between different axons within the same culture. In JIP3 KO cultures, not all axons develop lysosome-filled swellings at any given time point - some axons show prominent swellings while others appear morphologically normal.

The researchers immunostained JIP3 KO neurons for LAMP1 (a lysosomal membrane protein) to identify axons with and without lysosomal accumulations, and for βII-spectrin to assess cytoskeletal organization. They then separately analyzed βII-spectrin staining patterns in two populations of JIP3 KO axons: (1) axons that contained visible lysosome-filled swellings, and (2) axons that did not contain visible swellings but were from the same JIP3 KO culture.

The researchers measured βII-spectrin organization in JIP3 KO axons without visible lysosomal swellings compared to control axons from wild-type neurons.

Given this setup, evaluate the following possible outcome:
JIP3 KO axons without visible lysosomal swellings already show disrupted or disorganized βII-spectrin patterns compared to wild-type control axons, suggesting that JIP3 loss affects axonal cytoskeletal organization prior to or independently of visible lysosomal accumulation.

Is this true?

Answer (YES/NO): NO